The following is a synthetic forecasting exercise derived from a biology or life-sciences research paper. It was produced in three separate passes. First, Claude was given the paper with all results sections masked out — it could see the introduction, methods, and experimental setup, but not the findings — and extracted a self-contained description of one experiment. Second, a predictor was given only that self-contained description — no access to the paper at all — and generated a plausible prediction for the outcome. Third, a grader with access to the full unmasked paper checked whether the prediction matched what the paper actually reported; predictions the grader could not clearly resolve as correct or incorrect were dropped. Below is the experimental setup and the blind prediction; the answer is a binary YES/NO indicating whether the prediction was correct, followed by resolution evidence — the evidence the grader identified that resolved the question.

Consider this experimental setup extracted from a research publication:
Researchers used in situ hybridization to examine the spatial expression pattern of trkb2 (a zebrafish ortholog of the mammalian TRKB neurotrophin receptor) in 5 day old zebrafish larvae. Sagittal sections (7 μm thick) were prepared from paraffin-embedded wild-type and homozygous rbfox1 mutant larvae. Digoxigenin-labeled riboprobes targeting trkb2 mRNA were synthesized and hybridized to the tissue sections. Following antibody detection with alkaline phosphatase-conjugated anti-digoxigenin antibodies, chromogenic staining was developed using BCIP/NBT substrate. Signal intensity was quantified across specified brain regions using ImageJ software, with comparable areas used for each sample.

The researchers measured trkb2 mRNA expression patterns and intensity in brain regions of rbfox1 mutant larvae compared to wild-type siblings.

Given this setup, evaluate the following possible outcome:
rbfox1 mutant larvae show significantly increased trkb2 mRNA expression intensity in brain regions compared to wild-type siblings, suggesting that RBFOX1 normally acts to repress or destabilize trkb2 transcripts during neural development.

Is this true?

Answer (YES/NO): NO